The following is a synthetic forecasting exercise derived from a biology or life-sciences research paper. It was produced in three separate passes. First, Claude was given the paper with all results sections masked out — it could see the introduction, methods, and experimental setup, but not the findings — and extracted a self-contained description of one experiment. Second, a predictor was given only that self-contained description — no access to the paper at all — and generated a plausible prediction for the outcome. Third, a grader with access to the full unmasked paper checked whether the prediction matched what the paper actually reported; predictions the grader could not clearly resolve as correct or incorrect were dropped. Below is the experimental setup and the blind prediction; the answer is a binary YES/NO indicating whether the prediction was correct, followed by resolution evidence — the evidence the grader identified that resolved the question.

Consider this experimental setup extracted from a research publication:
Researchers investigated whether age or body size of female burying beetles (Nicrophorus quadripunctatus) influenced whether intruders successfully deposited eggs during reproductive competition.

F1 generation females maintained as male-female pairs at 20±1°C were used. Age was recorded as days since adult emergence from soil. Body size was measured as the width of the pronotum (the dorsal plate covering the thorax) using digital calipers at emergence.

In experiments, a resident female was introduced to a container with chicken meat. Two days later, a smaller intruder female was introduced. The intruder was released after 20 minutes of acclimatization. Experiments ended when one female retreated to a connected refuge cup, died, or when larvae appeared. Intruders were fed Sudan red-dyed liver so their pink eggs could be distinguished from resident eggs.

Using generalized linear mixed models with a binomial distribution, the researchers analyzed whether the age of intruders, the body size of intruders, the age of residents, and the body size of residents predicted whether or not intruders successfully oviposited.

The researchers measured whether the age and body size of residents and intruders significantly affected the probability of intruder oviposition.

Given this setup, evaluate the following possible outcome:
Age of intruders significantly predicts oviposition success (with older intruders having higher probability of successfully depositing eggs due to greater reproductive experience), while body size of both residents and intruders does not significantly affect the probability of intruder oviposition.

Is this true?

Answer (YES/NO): NO